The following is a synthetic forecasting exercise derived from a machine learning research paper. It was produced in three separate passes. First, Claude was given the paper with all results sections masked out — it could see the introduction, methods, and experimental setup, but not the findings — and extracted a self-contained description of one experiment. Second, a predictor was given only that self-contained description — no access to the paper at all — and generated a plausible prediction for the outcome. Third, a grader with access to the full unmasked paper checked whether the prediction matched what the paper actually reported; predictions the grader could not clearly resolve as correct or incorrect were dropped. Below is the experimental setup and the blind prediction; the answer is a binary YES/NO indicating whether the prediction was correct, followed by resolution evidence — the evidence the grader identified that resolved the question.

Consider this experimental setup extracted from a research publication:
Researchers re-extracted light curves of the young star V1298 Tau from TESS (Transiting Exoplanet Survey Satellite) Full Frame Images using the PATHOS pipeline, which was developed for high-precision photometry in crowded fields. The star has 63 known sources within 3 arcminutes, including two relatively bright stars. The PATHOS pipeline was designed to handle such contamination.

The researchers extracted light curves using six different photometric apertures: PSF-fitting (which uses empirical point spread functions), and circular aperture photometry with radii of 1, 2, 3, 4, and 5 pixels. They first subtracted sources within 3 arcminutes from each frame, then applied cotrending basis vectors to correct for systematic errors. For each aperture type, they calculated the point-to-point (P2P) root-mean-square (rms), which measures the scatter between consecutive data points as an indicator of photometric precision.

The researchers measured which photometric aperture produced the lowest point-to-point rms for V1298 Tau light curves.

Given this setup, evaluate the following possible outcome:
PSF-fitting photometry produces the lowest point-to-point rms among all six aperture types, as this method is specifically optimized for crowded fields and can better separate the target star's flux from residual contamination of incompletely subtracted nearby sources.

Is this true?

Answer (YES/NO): YES